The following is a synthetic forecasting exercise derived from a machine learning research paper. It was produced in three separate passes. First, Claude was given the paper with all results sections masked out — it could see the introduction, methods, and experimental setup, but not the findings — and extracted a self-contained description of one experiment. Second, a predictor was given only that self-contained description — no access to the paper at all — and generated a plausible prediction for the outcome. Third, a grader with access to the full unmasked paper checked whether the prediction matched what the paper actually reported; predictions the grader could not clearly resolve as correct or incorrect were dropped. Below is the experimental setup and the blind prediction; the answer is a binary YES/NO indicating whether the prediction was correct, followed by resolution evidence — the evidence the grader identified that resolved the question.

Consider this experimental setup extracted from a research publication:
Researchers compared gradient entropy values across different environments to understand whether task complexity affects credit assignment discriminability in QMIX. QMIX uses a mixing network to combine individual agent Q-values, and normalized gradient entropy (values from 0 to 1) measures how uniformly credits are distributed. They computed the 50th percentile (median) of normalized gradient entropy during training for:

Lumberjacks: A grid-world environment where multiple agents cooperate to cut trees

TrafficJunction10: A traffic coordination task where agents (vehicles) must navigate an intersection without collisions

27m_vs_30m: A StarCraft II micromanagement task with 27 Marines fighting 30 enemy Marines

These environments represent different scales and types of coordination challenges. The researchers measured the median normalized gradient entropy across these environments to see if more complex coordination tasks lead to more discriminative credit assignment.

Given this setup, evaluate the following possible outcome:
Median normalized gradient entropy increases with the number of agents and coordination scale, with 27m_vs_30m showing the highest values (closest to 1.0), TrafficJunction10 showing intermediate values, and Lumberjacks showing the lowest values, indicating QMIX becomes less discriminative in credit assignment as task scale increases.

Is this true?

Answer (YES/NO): NO